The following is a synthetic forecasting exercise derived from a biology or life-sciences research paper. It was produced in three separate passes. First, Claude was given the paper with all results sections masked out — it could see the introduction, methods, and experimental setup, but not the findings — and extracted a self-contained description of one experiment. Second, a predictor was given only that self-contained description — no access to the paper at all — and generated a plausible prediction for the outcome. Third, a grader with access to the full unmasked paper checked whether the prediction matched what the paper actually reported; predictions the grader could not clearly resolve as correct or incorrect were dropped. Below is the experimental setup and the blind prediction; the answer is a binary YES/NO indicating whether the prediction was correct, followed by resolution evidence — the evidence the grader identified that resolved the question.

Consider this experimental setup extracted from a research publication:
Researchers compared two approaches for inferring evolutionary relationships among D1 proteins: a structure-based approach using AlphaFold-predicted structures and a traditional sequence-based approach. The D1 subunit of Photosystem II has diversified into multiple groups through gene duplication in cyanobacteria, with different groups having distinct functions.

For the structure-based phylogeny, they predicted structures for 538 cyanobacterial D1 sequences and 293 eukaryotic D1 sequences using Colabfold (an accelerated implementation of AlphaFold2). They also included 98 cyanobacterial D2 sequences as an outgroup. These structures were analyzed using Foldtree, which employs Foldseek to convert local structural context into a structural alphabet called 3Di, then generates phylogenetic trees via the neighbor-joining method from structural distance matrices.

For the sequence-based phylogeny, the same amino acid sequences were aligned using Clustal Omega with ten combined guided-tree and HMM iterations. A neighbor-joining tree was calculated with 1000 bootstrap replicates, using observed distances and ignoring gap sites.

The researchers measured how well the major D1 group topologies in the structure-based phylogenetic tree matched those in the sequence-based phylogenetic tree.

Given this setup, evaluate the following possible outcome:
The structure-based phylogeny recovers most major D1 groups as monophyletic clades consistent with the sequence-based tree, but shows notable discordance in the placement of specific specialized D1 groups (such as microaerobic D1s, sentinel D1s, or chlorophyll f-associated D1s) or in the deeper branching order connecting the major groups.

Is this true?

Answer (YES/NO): YES